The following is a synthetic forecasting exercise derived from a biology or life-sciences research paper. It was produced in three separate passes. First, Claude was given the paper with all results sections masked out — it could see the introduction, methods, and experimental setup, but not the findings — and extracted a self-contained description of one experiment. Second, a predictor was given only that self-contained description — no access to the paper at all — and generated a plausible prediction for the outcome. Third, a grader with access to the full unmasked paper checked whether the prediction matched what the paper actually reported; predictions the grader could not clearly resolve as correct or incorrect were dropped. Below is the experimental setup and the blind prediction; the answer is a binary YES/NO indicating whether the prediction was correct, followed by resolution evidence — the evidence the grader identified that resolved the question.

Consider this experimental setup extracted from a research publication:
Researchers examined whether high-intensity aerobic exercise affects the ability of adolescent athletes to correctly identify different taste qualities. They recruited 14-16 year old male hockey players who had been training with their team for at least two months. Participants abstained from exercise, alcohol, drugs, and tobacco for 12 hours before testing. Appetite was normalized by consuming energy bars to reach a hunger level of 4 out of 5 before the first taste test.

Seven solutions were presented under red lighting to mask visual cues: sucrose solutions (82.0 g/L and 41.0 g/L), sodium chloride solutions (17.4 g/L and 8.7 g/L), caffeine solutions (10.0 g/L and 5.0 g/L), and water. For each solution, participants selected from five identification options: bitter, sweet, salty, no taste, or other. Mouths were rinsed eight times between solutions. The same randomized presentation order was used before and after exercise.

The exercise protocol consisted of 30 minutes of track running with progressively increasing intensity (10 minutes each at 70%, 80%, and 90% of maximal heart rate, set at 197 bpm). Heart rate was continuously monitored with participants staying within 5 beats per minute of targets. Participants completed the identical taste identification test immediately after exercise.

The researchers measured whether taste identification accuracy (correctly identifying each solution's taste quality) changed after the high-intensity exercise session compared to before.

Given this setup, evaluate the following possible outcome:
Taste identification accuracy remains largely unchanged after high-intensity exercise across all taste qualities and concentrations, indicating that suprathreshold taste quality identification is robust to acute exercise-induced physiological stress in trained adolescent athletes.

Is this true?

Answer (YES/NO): YES